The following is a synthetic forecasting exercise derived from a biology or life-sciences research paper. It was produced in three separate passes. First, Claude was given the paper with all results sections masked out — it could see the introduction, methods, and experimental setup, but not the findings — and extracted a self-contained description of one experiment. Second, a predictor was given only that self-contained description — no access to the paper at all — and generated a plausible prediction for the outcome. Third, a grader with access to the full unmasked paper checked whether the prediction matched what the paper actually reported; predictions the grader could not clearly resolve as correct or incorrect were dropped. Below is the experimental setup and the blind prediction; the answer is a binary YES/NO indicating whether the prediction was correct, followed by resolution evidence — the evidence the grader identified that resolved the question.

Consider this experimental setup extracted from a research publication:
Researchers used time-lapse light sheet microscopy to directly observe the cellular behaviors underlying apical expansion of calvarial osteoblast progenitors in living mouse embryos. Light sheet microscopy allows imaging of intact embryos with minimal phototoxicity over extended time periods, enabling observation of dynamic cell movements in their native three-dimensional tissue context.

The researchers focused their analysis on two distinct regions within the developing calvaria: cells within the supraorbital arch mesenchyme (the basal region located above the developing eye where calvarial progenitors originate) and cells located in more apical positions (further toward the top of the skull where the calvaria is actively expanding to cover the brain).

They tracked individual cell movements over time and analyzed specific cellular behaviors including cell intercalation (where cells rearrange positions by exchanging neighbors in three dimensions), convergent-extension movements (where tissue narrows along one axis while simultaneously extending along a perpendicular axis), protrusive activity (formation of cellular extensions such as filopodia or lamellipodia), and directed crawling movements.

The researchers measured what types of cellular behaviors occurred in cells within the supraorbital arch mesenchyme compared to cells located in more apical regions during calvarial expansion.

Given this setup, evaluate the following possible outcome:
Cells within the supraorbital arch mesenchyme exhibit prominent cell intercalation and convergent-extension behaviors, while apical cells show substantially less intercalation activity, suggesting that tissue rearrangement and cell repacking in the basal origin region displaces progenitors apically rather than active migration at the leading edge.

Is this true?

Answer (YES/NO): NO